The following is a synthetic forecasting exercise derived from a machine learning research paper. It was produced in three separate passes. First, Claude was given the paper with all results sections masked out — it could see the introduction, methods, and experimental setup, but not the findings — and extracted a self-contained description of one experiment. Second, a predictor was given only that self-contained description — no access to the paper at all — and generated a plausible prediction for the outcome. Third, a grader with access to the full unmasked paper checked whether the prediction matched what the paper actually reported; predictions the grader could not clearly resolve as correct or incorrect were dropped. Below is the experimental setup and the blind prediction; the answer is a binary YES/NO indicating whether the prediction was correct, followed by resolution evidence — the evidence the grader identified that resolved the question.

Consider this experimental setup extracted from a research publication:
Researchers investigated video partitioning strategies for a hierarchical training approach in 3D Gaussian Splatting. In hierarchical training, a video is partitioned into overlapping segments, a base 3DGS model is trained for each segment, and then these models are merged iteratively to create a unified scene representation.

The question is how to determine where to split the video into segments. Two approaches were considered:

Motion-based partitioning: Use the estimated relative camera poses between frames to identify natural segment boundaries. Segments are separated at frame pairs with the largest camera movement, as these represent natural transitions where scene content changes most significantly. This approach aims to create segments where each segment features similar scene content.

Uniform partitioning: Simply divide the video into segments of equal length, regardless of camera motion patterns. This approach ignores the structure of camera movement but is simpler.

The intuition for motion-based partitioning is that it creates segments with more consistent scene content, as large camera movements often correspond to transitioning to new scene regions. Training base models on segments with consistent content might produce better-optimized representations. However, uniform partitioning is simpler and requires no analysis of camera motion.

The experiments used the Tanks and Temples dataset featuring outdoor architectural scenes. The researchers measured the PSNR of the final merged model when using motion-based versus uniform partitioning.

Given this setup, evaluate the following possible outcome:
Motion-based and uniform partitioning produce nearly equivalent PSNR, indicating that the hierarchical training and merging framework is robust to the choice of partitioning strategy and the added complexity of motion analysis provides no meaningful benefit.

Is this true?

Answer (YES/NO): YES